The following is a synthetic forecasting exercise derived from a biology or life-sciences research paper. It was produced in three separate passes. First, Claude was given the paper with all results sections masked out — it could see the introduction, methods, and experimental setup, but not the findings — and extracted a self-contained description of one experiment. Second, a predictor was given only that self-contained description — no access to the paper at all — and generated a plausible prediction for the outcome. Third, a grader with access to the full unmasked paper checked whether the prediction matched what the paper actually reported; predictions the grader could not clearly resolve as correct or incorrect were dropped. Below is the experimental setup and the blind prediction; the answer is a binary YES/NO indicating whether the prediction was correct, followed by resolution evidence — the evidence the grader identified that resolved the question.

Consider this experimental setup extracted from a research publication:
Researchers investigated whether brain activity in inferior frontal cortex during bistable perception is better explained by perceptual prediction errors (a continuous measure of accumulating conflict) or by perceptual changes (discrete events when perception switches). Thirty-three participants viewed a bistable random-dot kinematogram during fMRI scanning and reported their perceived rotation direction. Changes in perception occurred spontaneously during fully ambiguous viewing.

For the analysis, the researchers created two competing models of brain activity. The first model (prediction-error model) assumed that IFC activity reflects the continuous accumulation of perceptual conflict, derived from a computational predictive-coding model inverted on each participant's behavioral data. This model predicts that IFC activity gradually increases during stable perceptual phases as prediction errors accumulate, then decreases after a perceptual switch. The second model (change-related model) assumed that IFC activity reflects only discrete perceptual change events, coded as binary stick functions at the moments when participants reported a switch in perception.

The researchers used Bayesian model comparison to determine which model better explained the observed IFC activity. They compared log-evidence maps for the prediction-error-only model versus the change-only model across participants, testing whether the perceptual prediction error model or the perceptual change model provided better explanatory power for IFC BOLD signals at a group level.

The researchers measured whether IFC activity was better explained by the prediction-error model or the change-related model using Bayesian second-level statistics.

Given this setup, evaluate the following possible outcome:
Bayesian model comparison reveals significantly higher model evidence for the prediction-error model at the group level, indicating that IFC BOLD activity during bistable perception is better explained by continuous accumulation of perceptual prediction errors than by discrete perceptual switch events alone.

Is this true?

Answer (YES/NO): YES